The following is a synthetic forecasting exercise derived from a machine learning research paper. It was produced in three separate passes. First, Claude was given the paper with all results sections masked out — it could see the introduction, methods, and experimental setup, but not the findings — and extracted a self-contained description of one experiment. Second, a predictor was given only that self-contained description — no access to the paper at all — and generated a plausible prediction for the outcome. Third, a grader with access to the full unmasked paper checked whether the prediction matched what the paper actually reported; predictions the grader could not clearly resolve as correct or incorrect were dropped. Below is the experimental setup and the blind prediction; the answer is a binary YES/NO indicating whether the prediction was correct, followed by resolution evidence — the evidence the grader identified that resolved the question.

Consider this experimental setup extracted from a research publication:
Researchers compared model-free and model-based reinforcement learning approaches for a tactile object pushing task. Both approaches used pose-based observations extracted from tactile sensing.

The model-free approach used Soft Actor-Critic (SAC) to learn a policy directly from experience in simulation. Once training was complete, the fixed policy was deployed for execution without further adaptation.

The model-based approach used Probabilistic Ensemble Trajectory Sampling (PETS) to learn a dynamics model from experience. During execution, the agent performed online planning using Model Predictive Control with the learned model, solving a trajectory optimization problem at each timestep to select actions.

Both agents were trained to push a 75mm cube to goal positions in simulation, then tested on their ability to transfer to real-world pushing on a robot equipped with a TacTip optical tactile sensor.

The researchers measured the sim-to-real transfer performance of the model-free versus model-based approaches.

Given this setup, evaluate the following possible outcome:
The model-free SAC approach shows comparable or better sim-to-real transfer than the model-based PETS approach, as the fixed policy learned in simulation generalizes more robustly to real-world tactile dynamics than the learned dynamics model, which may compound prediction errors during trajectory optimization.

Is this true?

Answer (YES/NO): YES